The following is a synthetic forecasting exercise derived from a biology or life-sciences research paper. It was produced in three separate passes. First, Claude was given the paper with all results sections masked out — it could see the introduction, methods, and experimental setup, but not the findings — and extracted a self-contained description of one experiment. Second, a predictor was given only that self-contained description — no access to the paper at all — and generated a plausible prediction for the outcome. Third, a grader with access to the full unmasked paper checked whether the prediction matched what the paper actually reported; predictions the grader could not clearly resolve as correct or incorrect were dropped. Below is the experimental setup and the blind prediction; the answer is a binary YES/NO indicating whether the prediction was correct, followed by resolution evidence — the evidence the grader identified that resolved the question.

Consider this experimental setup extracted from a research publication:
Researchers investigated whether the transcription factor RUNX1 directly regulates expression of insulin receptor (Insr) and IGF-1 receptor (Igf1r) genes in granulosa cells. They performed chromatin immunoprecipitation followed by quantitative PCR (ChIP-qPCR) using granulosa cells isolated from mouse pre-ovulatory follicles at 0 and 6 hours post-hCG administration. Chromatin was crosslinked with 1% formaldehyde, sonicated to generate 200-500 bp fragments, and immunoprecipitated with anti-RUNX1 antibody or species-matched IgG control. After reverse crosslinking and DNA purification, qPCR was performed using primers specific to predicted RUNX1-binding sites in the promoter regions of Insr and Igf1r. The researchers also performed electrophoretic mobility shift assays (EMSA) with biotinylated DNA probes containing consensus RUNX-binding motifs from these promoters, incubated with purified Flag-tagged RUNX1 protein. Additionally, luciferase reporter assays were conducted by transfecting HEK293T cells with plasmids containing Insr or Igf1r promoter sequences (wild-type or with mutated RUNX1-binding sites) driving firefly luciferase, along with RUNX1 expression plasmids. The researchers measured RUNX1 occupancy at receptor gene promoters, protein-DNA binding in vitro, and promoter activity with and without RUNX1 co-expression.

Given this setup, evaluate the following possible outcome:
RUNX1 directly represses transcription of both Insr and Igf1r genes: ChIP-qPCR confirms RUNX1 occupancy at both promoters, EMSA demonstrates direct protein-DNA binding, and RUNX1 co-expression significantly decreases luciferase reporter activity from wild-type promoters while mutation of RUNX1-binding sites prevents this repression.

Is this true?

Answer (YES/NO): NO